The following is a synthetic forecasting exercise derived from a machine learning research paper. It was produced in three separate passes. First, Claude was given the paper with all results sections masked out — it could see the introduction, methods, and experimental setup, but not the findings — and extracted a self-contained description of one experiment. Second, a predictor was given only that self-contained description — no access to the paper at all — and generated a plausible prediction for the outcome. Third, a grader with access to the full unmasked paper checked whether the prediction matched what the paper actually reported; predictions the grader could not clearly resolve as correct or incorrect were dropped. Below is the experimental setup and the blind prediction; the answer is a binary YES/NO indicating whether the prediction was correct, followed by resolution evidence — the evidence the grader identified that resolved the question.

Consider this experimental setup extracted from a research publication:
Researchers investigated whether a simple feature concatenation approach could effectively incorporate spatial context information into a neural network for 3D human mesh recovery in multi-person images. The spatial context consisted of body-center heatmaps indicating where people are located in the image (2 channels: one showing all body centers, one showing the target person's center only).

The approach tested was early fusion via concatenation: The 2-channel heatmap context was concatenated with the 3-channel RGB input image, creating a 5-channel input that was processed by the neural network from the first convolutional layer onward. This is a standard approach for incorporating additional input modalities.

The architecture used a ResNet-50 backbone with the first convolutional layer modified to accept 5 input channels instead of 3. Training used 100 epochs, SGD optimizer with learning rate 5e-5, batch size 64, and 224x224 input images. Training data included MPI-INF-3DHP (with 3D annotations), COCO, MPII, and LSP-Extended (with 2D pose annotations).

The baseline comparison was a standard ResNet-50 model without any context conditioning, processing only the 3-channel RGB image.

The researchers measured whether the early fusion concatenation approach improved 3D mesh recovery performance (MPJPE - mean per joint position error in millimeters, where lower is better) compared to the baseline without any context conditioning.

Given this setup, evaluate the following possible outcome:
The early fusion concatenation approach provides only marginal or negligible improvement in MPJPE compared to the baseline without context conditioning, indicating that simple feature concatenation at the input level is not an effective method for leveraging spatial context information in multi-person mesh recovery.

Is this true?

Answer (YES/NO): YES